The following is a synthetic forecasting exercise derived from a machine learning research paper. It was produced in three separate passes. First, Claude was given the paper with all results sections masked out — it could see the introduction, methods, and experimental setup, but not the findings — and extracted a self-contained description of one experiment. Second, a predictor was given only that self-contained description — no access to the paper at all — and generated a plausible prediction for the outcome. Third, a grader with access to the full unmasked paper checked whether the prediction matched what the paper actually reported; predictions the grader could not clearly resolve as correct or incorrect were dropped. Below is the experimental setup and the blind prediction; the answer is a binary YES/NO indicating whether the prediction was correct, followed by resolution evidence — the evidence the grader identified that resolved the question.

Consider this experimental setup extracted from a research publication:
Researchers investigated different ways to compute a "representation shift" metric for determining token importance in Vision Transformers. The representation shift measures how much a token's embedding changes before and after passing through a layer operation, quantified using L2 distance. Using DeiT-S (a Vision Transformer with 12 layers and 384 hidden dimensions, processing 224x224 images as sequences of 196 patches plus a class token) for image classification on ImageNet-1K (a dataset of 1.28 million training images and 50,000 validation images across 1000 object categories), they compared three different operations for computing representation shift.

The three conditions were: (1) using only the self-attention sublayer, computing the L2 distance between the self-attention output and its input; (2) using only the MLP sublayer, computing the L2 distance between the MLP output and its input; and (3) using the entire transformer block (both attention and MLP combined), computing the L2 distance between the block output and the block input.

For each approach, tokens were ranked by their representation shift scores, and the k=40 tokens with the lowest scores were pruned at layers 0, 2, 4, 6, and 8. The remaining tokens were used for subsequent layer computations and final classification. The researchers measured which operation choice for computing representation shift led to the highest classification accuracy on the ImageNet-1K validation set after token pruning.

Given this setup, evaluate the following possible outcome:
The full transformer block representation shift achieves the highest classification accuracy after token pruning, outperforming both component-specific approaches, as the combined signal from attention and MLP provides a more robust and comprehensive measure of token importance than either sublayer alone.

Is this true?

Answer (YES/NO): NO